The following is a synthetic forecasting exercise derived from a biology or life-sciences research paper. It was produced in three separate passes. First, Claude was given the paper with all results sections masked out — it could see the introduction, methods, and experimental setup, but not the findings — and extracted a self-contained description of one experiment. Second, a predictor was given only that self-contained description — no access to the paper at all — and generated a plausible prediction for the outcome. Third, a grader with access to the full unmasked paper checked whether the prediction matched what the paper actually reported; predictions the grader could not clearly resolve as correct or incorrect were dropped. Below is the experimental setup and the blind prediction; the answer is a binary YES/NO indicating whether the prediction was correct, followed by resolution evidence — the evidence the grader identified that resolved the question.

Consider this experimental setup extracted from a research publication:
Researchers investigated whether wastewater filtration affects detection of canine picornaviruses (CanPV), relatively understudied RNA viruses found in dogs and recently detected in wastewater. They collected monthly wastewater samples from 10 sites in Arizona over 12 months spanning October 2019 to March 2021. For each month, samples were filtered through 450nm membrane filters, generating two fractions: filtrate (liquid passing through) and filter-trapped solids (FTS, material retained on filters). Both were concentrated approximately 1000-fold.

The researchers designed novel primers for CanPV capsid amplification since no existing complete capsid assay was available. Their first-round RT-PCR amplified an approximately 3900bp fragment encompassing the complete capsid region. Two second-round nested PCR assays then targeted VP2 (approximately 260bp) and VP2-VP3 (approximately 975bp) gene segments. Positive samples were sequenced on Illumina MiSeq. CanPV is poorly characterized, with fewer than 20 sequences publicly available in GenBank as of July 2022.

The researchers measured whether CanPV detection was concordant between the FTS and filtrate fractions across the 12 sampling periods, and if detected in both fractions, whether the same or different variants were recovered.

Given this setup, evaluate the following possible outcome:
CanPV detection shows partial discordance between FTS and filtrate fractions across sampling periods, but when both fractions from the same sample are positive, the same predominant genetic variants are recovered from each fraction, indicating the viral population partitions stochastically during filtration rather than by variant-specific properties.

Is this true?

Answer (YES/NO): NO